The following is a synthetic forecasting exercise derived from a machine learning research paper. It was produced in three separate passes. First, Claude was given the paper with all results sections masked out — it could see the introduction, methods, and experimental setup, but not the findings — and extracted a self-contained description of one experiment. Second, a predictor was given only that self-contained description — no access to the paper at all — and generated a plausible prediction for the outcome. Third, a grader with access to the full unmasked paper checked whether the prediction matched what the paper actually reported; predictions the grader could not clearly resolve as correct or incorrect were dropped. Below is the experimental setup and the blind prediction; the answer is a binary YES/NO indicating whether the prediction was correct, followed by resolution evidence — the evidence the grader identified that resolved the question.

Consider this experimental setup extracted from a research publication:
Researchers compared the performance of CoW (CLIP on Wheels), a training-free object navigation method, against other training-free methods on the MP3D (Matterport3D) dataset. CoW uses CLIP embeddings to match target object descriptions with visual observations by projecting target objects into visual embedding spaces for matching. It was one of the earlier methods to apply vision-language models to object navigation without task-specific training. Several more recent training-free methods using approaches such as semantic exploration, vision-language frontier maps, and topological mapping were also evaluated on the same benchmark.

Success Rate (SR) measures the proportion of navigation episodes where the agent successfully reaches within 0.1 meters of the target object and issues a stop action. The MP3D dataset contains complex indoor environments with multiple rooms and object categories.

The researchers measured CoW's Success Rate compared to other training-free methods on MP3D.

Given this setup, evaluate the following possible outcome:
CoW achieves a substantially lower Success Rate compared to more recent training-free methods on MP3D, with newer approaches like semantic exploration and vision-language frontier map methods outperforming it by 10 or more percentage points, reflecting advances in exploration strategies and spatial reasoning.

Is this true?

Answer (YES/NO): YES